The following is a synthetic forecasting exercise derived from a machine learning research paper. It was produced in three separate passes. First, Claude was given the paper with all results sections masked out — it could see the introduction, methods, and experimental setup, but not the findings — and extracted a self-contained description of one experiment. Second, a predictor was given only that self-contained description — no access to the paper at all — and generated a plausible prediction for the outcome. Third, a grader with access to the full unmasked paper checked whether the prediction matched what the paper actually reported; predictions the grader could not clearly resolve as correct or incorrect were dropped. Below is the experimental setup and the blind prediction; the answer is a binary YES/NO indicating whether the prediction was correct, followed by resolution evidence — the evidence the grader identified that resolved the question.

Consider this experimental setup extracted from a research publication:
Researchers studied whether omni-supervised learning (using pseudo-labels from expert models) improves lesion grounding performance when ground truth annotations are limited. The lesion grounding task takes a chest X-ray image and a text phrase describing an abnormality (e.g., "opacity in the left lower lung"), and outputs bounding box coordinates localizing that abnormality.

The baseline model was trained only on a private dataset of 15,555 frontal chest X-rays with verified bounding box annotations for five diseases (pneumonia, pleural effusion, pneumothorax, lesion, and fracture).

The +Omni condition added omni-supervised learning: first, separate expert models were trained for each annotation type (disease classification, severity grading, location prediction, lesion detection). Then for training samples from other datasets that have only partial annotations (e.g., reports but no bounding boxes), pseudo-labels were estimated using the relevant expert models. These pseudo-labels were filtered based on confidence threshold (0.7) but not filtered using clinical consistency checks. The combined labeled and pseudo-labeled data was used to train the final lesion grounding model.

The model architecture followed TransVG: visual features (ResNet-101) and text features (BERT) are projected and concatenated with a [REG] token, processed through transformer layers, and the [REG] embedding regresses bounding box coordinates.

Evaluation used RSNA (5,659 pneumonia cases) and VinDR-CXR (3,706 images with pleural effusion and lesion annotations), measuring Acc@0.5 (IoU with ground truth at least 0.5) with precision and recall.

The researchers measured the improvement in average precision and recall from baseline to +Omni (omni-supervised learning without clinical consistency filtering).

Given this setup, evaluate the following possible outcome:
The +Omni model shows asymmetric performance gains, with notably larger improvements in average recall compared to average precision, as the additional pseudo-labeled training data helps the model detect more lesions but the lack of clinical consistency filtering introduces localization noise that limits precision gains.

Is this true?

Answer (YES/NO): NO